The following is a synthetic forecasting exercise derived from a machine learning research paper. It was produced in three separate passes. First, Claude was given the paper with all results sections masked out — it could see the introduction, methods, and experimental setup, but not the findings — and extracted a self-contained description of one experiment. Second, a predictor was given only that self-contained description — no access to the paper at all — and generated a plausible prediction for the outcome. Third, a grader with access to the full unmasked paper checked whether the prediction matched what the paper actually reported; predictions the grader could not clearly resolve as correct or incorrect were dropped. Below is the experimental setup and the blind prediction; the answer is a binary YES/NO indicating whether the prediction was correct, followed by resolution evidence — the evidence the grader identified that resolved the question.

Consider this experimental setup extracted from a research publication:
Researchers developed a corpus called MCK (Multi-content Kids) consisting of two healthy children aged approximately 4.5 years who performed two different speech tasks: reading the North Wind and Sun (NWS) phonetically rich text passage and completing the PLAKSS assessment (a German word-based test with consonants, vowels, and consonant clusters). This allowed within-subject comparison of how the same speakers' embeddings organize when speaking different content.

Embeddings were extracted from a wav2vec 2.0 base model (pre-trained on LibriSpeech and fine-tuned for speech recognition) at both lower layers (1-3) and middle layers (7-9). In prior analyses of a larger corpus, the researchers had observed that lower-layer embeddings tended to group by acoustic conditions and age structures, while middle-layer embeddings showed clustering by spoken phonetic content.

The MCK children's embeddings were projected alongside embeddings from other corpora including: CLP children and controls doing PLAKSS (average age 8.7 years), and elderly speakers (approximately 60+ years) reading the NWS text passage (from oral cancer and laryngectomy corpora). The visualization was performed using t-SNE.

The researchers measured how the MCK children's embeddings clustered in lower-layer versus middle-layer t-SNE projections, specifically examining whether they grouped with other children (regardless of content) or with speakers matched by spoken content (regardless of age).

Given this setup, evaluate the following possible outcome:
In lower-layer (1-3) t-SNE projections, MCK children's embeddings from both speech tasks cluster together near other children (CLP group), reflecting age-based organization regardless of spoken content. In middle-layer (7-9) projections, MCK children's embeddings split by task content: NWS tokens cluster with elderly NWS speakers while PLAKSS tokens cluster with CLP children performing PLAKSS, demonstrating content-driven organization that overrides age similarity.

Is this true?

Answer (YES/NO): YES